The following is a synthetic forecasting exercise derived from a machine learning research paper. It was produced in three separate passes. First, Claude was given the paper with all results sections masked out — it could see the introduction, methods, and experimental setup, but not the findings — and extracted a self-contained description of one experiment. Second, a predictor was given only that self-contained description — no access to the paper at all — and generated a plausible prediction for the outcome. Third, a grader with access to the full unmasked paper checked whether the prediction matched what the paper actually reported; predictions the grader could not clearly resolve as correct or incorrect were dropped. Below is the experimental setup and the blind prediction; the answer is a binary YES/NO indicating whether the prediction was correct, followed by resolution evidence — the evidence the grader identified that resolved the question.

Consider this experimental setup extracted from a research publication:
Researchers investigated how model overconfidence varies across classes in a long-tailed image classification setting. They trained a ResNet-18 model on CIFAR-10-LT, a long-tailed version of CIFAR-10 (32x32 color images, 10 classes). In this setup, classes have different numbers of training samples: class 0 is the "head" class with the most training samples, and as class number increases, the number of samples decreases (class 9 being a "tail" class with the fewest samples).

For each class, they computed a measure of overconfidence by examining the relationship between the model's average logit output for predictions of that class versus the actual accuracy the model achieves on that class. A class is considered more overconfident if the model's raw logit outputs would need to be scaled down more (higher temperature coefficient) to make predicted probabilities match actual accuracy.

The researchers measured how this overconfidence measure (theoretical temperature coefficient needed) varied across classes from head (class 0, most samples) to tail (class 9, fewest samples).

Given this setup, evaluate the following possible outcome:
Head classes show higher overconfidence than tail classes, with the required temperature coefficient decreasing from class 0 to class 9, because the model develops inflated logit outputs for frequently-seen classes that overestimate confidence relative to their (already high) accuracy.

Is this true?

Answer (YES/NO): YES